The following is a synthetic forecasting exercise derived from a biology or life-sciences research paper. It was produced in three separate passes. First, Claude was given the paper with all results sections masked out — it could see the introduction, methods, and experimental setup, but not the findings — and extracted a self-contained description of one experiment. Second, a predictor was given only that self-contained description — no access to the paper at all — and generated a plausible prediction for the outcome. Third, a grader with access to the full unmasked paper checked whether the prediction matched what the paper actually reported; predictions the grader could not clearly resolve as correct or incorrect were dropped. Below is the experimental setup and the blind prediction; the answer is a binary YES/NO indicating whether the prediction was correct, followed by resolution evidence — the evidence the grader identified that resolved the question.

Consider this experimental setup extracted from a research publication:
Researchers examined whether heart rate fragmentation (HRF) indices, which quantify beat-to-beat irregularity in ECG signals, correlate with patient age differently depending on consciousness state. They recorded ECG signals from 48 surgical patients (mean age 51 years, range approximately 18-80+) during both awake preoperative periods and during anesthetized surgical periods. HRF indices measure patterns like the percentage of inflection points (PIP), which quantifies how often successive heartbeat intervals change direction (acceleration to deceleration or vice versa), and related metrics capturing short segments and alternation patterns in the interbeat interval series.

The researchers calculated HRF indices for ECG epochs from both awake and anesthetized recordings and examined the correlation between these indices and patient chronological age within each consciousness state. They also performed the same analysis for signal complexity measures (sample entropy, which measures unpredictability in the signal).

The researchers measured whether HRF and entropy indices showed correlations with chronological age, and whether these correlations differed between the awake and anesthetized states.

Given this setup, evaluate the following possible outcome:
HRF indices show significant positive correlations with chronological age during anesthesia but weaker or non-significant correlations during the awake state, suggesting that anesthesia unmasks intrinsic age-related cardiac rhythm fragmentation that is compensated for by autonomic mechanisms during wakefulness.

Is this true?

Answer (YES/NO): NO